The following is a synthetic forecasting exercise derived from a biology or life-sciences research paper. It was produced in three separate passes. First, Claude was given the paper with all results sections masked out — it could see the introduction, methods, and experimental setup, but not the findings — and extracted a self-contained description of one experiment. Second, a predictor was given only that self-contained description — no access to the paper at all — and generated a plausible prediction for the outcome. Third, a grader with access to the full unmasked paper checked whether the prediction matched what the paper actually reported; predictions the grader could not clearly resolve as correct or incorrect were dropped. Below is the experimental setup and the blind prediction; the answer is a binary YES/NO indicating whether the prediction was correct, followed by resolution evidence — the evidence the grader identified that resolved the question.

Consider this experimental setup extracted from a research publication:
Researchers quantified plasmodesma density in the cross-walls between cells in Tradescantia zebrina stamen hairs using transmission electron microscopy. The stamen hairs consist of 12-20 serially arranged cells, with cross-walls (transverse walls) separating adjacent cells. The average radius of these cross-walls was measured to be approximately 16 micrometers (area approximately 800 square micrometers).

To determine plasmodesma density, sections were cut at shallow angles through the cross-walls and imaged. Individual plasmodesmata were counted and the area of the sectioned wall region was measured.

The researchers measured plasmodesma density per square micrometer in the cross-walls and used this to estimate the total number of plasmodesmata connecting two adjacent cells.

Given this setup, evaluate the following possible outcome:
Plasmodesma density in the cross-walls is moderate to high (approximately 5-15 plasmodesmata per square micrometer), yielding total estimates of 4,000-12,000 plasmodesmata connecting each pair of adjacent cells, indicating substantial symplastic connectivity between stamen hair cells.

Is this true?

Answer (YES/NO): YES